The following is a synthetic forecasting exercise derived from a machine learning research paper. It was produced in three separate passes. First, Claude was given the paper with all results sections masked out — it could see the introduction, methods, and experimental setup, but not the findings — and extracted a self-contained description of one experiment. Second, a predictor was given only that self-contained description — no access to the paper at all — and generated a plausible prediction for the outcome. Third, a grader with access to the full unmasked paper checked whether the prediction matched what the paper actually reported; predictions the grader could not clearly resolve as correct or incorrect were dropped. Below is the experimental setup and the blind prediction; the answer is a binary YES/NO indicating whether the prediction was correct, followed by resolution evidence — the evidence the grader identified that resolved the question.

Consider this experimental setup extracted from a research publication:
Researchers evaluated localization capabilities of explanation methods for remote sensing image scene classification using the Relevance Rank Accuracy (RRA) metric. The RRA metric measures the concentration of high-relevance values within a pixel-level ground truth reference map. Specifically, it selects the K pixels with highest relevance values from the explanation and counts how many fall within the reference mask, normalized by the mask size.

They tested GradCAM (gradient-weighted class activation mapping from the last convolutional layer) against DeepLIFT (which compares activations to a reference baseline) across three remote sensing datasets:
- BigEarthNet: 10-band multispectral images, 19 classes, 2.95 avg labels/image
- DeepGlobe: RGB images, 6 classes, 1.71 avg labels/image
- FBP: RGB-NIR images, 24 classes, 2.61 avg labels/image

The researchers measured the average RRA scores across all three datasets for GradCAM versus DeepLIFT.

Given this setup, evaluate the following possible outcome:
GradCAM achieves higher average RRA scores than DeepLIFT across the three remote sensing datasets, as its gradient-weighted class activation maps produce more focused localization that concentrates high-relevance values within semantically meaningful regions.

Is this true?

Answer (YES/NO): NO